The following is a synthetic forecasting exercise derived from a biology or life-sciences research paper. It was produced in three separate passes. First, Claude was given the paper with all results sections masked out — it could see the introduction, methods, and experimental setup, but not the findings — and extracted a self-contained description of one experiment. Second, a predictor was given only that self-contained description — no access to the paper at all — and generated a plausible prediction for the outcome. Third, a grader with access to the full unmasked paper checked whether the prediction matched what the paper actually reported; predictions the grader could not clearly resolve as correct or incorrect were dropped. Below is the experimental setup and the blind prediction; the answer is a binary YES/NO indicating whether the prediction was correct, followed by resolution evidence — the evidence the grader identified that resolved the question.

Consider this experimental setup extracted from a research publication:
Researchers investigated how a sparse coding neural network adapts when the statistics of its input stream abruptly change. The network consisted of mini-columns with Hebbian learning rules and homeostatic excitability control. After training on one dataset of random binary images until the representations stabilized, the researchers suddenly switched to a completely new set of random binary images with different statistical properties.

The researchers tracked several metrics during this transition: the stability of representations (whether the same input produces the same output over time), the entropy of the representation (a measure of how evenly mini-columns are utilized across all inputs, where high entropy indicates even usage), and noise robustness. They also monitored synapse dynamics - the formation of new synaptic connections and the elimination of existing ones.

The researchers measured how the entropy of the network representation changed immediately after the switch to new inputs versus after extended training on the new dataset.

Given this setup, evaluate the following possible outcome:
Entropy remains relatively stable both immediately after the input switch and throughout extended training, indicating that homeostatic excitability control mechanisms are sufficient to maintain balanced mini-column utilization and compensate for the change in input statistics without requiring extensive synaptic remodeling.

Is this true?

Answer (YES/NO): NO